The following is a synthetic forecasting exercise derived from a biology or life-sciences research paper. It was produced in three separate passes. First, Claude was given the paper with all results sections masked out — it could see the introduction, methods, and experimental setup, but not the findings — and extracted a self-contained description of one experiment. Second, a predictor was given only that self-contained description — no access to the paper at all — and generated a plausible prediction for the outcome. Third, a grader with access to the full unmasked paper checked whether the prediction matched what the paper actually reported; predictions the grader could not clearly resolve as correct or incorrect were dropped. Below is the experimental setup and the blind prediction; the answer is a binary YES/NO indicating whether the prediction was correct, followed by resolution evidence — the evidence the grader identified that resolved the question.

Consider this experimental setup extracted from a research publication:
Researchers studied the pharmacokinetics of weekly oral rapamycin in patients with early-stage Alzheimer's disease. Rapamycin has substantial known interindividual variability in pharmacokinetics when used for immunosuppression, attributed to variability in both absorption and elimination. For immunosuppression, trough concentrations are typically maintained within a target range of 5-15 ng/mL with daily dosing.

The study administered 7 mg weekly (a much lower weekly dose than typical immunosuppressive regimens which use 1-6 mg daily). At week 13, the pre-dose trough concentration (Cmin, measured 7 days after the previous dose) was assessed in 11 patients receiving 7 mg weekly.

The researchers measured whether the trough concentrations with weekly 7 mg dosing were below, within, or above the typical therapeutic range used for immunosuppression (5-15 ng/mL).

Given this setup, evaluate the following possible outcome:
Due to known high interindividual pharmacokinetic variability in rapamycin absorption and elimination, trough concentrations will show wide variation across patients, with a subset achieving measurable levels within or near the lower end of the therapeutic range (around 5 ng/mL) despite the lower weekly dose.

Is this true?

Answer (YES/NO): NO